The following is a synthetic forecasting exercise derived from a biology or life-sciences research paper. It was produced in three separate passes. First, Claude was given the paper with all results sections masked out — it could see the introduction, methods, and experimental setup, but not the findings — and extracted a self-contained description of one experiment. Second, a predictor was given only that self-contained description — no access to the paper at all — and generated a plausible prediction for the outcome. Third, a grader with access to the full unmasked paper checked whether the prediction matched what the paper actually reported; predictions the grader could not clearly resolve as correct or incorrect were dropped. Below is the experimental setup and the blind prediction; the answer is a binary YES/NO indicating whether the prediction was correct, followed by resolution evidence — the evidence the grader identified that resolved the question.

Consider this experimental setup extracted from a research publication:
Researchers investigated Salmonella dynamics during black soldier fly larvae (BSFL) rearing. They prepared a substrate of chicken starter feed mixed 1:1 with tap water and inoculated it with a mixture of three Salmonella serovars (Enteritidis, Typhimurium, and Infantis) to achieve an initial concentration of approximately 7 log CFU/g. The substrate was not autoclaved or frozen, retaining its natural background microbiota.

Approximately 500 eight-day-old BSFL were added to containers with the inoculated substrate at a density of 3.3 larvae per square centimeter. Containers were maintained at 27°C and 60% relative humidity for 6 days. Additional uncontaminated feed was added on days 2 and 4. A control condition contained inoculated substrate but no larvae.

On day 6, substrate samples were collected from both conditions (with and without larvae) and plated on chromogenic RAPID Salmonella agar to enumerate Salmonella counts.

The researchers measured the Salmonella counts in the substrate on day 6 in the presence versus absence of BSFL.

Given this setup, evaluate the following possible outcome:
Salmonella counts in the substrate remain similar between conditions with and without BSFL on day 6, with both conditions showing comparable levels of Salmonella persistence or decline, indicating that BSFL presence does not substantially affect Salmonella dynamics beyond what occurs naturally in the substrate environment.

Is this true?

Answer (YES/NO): YES